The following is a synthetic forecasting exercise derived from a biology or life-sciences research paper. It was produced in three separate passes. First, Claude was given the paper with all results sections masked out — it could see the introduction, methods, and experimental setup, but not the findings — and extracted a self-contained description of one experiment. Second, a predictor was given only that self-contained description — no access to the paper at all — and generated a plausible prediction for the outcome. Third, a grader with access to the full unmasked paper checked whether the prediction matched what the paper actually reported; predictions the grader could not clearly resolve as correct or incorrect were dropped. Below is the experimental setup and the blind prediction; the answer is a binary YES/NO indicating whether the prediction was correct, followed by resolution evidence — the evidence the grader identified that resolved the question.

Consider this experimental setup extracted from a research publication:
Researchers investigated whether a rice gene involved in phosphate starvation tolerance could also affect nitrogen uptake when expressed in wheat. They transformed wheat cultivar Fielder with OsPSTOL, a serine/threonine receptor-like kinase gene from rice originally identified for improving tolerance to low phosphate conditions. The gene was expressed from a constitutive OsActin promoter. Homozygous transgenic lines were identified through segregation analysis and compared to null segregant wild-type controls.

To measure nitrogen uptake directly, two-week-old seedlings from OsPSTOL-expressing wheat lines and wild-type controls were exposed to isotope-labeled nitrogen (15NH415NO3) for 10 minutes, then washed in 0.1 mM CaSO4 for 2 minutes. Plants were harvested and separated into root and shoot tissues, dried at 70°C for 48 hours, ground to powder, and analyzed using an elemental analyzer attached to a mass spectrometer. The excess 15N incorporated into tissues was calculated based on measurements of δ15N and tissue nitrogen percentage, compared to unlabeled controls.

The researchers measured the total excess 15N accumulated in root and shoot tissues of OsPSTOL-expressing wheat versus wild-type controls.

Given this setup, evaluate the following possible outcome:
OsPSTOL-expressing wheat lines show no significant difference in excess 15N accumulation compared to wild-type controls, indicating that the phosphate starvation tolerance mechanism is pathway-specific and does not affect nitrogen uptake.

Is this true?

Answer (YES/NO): NO